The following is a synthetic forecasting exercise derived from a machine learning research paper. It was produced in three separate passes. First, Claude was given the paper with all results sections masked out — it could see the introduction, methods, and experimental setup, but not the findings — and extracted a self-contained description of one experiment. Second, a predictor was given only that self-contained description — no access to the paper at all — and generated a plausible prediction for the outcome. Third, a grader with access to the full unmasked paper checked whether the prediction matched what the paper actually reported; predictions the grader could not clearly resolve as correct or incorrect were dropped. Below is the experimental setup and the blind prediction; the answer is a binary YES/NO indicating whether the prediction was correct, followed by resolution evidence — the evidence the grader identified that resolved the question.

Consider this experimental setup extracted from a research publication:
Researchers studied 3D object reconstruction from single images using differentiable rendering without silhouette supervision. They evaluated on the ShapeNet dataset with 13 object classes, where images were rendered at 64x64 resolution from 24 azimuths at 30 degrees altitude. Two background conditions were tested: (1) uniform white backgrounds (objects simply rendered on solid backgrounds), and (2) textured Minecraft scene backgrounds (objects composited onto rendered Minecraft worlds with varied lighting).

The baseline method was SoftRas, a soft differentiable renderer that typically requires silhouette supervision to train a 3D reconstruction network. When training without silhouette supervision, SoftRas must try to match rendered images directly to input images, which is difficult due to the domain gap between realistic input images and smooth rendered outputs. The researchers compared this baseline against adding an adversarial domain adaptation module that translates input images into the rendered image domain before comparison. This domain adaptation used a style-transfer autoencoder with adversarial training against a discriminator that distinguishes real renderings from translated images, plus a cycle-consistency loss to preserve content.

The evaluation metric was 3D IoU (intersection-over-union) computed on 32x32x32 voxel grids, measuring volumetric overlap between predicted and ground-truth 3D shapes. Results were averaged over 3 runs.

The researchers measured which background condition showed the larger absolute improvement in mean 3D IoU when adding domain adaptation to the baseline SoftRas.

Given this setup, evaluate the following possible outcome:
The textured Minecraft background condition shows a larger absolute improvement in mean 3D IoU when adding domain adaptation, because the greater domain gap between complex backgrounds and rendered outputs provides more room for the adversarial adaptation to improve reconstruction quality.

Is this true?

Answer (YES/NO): NO